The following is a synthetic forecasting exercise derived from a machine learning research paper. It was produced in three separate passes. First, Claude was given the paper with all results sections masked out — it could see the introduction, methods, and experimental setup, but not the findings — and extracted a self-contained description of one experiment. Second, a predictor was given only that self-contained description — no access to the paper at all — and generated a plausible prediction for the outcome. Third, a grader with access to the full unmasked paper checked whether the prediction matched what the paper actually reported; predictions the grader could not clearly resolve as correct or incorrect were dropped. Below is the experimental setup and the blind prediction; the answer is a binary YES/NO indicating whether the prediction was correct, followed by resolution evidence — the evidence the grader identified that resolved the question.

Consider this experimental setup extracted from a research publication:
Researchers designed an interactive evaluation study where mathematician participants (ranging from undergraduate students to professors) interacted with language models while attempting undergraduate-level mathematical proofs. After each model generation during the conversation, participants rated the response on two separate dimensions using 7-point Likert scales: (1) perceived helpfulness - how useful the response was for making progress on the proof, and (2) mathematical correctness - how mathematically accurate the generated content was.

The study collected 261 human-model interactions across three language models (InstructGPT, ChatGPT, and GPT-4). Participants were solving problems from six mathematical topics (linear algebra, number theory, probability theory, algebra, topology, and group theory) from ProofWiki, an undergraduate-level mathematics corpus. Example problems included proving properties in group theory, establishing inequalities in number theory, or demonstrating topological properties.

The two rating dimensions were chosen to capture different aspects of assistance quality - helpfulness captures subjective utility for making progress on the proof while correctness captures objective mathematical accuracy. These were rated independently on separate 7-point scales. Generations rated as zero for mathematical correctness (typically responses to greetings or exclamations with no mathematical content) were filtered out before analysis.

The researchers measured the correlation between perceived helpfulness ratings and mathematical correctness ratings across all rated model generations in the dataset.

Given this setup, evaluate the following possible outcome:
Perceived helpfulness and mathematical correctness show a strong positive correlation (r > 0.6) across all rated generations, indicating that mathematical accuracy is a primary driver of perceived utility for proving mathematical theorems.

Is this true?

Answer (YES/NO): YES